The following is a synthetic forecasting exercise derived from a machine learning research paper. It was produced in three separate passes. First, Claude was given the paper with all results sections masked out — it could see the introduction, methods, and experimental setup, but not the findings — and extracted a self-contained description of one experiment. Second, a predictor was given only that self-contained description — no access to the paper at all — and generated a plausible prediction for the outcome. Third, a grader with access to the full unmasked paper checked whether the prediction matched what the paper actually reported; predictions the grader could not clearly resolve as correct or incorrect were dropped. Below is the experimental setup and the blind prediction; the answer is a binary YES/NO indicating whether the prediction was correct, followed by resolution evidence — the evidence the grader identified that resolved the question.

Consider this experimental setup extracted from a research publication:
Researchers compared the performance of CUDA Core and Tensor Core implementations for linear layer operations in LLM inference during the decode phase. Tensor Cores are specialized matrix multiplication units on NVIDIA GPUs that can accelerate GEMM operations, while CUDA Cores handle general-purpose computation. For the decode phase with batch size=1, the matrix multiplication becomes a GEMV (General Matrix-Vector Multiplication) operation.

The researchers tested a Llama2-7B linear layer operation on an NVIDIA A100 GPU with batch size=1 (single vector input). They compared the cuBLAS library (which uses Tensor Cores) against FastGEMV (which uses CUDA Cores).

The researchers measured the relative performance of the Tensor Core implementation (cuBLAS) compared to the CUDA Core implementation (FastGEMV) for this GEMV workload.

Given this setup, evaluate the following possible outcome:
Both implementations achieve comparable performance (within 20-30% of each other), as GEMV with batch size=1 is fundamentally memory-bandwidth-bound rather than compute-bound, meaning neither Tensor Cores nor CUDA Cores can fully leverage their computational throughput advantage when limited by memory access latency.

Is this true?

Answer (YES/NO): NO